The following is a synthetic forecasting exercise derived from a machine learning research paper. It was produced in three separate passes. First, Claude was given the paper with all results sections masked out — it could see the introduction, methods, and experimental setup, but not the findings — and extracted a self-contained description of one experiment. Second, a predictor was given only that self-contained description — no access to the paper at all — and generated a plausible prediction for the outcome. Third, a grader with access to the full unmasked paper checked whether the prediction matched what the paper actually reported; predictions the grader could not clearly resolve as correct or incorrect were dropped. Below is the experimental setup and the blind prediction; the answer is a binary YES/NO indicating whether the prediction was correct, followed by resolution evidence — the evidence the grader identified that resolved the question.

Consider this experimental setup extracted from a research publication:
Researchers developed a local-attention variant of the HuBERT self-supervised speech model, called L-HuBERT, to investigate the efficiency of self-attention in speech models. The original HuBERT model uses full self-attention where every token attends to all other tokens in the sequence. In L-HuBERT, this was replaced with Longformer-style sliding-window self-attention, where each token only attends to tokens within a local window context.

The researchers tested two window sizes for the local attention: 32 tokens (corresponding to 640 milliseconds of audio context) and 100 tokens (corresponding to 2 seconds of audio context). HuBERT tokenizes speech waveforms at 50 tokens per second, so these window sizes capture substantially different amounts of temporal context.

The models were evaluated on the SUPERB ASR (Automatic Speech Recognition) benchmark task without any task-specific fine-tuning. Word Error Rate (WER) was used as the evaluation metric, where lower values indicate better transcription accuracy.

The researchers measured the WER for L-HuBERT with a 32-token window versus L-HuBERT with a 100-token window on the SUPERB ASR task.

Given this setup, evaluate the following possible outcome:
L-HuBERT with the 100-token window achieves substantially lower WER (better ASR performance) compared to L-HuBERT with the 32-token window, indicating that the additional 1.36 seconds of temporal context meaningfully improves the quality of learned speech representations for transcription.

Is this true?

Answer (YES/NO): YES